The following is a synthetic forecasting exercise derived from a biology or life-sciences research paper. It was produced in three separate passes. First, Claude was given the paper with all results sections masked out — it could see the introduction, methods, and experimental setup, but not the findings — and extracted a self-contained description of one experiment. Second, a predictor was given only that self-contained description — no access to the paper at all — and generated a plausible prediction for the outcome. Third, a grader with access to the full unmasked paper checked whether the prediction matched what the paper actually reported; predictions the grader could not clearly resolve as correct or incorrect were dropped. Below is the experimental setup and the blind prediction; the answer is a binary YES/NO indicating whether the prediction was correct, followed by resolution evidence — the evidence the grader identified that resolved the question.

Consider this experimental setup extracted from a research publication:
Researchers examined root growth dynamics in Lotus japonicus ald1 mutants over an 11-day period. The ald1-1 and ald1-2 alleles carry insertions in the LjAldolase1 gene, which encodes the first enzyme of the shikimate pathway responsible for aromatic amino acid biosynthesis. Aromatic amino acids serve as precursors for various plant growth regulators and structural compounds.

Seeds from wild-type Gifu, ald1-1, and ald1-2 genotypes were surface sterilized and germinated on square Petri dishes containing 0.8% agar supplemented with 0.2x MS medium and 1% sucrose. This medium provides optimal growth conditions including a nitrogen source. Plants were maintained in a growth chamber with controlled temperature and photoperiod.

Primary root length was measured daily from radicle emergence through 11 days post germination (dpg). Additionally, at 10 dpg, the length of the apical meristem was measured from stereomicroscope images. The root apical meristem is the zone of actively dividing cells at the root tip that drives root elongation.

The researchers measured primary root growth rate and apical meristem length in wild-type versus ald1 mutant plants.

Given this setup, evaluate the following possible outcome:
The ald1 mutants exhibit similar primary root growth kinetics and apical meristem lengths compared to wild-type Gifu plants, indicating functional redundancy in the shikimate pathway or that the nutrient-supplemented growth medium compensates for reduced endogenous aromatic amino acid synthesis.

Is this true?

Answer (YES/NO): YES